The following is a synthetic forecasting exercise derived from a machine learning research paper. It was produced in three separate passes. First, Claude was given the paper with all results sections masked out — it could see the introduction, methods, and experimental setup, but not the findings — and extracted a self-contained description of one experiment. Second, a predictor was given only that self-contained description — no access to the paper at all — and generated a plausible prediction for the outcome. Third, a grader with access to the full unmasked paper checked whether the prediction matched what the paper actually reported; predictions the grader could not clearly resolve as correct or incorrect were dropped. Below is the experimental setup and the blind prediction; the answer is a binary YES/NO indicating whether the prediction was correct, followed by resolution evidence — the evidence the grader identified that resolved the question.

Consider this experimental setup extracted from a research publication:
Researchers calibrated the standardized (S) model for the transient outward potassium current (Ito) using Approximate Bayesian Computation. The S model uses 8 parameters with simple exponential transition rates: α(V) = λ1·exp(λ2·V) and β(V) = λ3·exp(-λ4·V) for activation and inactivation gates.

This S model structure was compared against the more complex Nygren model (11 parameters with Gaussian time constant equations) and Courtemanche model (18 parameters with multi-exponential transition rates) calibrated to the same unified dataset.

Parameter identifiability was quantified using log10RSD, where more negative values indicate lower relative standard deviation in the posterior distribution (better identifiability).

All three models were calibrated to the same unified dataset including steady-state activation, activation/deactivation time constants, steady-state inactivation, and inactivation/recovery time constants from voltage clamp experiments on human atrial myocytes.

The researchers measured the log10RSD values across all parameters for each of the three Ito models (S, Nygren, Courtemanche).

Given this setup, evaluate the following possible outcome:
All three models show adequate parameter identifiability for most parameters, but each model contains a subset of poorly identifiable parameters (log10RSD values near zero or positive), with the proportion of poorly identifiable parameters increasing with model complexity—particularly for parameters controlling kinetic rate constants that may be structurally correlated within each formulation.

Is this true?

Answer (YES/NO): NO